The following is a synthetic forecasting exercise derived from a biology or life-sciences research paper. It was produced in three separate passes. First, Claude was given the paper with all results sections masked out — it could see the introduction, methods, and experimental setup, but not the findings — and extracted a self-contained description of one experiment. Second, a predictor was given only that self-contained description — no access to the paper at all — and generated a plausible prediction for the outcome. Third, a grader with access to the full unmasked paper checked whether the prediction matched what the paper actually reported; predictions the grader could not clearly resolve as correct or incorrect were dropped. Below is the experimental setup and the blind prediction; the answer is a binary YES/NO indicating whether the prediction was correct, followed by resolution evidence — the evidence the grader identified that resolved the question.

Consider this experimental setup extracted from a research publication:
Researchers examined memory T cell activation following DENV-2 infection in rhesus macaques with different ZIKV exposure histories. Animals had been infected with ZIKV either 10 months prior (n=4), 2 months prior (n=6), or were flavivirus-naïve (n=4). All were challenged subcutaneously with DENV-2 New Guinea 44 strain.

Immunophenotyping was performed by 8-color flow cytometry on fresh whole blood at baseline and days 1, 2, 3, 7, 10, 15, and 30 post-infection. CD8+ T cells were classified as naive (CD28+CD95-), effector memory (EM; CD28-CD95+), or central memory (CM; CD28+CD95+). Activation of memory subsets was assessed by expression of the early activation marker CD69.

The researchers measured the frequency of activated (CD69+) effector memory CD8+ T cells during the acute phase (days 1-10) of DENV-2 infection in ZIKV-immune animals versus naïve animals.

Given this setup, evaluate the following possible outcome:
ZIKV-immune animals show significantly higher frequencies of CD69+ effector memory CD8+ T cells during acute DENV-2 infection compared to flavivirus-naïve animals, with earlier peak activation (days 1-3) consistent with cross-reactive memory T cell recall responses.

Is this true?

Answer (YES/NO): NO